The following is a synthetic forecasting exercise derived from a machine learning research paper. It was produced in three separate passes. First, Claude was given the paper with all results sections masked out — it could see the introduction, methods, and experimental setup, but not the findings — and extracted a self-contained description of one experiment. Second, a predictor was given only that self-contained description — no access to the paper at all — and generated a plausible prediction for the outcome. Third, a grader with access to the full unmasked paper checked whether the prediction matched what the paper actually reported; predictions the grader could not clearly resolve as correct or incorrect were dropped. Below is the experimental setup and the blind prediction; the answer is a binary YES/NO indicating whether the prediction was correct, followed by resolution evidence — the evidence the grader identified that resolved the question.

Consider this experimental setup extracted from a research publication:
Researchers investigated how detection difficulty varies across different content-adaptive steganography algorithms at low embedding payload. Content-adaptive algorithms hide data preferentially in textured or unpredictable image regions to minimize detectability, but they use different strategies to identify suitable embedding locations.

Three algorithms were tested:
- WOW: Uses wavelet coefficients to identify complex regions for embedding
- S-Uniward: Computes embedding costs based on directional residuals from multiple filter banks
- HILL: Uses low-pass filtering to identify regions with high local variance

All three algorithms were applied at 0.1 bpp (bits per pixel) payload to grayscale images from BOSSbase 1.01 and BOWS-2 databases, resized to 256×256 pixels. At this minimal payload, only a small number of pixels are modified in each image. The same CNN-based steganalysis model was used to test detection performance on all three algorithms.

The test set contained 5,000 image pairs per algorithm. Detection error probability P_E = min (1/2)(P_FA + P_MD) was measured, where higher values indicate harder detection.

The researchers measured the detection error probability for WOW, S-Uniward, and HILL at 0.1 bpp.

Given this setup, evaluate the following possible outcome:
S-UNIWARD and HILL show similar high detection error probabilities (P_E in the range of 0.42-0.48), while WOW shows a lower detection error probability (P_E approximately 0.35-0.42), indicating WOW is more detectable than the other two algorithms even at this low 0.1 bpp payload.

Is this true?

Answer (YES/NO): NO